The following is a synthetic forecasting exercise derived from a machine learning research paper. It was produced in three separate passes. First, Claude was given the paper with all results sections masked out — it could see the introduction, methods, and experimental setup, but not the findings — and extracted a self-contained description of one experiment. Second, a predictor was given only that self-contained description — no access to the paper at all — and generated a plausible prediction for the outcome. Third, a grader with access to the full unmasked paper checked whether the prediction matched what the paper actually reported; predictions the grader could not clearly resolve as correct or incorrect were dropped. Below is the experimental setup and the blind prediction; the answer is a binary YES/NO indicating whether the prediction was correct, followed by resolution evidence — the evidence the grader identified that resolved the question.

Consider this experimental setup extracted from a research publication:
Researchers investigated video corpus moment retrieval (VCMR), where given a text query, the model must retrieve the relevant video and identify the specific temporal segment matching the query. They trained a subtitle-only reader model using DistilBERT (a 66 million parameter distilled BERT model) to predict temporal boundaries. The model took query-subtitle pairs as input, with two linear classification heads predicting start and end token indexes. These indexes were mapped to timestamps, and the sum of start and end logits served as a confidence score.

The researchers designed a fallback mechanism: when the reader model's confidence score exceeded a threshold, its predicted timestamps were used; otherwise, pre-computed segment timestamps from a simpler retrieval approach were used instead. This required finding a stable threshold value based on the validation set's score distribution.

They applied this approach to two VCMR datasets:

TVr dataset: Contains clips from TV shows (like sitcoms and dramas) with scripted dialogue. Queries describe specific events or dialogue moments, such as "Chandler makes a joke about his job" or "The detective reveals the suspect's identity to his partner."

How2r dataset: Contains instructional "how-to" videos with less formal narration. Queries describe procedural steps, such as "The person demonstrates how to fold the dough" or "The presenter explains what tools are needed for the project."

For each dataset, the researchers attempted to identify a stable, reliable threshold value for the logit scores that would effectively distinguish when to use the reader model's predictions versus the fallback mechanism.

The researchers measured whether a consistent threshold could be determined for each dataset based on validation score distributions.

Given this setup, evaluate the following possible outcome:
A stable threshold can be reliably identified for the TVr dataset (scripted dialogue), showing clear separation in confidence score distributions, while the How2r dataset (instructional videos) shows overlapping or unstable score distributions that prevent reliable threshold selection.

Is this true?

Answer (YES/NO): NO